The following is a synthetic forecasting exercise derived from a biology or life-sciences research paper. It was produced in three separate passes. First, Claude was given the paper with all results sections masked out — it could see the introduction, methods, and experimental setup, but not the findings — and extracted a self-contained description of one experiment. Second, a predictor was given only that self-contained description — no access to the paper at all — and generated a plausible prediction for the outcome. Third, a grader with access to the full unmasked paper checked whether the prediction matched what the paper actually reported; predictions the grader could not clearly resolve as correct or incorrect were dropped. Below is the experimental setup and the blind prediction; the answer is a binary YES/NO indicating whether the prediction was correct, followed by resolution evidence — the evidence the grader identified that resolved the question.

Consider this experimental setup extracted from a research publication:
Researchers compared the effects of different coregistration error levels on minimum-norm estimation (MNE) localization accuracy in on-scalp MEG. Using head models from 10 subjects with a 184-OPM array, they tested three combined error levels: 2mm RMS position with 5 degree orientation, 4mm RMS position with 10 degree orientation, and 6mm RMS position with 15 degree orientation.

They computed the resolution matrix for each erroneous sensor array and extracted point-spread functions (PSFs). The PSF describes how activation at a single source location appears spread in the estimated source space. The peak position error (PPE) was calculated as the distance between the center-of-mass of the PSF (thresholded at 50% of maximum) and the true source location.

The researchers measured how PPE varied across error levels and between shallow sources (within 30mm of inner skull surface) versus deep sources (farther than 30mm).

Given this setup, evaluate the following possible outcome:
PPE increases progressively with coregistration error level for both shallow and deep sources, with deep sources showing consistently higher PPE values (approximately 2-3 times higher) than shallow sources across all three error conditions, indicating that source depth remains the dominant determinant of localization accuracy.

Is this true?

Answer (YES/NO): YES